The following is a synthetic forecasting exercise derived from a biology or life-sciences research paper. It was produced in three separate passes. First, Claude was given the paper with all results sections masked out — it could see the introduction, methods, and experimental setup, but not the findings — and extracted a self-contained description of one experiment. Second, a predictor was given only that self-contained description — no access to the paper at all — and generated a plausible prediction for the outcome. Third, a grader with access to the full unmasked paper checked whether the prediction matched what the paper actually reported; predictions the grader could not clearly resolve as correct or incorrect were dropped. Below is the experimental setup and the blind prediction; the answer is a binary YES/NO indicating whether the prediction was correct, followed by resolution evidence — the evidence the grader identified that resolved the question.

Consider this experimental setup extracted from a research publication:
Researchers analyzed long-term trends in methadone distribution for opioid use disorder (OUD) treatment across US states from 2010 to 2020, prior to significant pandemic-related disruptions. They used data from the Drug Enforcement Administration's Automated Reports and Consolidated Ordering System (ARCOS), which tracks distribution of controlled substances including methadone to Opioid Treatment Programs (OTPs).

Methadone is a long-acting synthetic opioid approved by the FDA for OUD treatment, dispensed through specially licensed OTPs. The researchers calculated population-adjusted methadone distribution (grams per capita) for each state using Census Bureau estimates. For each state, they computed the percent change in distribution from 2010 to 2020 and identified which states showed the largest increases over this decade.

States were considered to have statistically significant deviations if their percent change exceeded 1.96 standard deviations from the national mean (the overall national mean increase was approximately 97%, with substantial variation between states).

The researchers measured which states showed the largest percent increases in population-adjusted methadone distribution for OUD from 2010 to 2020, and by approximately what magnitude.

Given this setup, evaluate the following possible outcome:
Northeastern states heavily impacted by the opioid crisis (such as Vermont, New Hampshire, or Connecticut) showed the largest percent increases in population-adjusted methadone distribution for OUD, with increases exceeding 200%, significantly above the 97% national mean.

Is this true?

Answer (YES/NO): NO